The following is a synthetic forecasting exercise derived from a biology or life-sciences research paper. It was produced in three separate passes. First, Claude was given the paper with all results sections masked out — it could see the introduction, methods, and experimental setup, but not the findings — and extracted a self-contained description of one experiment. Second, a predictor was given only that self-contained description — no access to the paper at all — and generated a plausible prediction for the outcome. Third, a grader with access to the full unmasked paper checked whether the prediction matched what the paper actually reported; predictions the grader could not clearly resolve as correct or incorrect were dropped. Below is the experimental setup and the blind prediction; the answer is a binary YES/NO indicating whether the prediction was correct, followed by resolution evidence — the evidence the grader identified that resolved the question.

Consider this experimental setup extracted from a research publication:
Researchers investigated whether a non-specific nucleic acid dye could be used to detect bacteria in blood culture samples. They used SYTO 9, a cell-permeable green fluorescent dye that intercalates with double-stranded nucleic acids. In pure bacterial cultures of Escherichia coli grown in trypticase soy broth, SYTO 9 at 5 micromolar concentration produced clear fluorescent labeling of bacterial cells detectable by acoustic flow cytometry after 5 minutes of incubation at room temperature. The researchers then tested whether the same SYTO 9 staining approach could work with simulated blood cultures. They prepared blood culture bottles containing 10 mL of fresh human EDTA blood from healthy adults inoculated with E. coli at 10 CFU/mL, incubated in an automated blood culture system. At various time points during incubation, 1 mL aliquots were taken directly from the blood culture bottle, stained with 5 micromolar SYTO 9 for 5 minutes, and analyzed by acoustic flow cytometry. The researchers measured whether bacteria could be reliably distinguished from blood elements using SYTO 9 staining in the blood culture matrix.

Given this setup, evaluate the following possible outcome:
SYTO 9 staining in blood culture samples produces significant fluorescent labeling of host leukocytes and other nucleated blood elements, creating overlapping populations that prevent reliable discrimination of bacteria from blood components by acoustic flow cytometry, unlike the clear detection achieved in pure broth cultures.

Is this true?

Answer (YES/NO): YES